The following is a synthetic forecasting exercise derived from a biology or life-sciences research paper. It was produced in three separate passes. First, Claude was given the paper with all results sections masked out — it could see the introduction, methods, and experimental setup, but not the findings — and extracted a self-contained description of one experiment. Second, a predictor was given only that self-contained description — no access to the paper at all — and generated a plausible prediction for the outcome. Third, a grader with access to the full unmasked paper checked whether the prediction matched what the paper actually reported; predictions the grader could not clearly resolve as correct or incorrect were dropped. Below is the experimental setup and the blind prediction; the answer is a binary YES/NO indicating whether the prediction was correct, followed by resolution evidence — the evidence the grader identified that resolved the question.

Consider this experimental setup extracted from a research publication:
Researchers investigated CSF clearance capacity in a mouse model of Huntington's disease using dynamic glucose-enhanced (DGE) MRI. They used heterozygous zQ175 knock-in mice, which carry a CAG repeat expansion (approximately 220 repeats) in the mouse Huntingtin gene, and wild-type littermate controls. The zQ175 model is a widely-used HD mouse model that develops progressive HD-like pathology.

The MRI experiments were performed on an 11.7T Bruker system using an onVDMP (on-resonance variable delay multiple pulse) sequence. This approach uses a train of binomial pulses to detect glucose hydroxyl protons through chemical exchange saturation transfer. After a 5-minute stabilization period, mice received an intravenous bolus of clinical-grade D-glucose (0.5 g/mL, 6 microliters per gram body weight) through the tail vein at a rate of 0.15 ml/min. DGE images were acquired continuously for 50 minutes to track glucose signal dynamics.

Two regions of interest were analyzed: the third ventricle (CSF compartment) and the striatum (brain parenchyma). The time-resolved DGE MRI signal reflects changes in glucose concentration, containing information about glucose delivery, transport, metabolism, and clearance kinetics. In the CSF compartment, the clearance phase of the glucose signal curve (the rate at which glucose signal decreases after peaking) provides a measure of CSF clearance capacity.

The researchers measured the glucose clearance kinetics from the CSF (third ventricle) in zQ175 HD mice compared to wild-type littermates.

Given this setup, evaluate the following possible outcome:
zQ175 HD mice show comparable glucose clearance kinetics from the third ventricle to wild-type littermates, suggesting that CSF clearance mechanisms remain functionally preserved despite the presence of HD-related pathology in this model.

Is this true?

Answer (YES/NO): NO